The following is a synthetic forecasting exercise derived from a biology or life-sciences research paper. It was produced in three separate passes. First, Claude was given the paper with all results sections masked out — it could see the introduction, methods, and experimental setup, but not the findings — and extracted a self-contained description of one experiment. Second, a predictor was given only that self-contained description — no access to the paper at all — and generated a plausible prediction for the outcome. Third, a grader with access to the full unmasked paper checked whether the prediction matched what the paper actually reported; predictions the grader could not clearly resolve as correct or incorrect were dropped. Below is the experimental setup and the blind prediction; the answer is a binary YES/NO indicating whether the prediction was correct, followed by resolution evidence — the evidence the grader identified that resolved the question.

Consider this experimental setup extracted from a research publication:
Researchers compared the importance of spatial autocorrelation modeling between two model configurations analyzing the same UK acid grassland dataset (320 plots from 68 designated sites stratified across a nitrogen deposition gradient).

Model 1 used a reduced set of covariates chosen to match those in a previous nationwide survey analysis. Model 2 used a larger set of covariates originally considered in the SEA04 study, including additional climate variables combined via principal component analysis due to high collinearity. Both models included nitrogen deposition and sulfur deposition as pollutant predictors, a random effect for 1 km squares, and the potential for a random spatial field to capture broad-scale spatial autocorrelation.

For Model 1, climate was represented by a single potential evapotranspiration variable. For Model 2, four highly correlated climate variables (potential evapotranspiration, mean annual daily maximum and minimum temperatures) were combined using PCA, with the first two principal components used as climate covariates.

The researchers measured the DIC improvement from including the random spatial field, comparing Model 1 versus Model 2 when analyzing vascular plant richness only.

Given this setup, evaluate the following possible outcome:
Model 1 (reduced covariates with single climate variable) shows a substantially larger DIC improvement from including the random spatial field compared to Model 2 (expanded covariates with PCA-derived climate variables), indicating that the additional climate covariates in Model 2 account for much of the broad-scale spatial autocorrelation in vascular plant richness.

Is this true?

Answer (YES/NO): NO